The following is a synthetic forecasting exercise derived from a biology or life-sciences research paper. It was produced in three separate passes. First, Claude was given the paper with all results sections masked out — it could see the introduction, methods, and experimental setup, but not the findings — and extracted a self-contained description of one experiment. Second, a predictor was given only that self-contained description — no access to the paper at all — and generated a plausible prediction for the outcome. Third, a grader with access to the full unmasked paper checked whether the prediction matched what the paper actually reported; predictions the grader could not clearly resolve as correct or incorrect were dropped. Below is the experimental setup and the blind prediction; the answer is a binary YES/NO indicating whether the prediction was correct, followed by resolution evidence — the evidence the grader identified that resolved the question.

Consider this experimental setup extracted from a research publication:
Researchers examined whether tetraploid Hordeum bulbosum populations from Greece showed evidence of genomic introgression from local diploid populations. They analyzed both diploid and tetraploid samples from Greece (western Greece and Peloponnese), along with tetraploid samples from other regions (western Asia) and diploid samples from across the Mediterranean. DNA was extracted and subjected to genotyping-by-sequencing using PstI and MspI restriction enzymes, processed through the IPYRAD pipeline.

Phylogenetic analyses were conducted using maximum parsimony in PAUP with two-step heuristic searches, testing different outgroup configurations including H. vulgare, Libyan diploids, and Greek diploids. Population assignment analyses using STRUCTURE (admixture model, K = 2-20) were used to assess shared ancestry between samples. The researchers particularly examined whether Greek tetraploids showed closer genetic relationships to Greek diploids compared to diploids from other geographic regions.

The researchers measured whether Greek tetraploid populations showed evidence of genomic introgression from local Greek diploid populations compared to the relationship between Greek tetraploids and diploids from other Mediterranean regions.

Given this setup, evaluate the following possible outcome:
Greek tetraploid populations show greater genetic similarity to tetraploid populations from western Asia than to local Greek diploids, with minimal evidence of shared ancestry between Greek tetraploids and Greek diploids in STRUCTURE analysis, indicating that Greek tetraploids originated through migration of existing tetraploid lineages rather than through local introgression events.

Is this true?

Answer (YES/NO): NO